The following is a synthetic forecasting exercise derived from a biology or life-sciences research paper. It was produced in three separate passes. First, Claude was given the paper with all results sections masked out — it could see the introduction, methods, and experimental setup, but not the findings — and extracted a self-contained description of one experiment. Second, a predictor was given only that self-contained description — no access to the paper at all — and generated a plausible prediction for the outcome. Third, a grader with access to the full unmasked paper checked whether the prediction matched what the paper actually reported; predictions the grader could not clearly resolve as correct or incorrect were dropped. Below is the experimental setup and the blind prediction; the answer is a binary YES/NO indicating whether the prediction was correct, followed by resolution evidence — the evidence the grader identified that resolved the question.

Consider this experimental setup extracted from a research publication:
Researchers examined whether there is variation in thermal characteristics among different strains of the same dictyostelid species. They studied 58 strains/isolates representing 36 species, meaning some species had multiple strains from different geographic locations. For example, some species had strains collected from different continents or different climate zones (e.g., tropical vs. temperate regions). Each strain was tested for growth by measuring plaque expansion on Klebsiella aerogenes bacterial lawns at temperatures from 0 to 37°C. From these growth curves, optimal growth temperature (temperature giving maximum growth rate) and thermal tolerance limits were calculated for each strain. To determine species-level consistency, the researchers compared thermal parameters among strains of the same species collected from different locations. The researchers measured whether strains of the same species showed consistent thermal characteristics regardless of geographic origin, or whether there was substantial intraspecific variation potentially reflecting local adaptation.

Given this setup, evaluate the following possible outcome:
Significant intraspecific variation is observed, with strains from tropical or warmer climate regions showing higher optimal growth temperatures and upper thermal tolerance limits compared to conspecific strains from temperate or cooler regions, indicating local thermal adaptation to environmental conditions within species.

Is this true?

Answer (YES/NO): NO